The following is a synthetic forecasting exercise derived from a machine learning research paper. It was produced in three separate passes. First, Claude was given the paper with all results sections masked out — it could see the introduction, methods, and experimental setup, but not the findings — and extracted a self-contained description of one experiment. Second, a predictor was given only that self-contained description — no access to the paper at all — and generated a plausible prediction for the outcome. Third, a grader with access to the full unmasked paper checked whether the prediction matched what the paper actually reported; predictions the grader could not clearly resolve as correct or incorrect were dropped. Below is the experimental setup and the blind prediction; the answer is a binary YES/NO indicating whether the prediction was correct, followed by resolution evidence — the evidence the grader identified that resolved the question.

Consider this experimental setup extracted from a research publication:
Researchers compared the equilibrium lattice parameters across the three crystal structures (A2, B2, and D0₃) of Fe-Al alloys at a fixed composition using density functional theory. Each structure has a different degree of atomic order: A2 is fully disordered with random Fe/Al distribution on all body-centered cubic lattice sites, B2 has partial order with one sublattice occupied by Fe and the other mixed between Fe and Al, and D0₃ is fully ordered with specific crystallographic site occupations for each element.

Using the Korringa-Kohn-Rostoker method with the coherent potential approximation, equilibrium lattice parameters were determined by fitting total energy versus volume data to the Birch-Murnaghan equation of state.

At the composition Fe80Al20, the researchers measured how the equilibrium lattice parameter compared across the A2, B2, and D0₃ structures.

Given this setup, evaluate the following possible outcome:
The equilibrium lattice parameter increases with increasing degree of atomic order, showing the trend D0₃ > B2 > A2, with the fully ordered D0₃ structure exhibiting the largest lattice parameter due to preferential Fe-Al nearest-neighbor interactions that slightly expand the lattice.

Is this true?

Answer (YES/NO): NO